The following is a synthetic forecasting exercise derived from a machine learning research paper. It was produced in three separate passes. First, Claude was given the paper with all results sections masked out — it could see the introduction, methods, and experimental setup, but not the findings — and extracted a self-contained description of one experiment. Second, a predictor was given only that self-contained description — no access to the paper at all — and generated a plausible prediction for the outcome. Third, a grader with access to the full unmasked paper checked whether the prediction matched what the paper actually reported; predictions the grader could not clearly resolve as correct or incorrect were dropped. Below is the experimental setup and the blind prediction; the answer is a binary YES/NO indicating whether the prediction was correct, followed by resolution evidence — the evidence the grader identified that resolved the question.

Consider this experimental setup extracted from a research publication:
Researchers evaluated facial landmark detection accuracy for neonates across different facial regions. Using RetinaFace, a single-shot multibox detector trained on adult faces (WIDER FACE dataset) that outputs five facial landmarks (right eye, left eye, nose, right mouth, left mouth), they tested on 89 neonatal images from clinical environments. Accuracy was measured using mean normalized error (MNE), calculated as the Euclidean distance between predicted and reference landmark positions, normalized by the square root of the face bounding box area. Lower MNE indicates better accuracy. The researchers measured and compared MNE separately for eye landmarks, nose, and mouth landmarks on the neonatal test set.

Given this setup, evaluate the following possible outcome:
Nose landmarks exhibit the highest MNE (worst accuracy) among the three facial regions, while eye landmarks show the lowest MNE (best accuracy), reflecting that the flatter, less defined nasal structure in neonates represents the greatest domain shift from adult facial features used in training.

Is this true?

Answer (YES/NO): NO